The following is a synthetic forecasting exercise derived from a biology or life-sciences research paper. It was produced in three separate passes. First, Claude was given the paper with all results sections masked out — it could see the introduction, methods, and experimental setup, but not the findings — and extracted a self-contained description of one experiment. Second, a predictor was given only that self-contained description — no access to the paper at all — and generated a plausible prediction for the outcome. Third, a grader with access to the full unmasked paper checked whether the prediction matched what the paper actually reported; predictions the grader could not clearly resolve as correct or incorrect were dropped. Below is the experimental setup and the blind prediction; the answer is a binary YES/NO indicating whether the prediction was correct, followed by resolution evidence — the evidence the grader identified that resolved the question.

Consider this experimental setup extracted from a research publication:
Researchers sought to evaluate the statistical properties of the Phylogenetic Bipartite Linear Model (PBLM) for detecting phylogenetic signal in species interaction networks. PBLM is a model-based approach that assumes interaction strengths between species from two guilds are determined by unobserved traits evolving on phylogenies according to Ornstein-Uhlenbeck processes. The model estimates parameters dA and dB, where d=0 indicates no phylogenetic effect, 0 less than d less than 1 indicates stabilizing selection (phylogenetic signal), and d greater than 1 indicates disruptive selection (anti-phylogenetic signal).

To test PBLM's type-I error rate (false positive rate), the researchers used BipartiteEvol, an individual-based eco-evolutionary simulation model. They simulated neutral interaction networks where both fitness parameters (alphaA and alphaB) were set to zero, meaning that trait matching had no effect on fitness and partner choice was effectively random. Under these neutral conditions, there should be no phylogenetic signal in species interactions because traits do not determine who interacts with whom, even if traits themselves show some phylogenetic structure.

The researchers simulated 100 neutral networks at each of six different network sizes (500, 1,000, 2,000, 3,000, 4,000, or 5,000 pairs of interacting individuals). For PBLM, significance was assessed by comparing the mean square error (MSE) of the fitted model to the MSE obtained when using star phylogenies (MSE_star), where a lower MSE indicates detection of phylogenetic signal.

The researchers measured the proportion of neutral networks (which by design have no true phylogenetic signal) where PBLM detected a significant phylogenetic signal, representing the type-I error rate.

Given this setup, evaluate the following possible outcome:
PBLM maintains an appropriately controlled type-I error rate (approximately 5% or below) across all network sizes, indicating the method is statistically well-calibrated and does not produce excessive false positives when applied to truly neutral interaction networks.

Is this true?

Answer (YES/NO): NO